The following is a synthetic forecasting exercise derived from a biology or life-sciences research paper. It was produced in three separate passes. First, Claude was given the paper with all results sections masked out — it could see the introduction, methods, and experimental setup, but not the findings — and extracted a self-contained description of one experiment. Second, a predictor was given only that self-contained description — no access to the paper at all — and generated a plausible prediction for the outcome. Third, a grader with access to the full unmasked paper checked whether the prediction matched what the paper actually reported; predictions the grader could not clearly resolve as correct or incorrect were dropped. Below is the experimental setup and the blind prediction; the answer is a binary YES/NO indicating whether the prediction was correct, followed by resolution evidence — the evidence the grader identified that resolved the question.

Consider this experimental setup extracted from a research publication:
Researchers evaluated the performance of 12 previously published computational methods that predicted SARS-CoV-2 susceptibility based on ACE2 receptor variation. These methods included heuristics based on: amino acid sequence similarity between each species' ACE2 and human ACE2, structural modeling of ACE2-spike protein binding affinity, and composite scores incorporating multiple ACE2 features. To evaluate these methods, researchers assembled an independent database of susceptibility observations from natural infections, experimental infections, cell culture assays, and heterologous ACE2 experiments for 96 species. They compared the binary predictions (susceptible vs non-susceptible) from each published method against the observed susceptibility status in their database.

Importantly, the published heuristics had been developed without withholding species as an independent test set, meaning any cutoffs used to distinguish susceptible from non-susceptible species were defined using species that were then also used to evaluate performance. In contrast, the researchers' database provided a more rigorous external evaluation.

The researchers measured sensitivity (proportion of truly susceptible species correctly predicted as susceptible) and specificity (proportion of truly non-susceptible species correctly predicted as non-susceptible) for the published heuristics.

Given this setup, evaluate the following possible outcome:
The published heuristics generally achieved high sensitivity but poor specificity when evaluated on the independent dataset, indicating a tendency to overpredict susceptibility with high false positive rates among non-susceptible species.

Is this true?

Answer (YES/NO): YES